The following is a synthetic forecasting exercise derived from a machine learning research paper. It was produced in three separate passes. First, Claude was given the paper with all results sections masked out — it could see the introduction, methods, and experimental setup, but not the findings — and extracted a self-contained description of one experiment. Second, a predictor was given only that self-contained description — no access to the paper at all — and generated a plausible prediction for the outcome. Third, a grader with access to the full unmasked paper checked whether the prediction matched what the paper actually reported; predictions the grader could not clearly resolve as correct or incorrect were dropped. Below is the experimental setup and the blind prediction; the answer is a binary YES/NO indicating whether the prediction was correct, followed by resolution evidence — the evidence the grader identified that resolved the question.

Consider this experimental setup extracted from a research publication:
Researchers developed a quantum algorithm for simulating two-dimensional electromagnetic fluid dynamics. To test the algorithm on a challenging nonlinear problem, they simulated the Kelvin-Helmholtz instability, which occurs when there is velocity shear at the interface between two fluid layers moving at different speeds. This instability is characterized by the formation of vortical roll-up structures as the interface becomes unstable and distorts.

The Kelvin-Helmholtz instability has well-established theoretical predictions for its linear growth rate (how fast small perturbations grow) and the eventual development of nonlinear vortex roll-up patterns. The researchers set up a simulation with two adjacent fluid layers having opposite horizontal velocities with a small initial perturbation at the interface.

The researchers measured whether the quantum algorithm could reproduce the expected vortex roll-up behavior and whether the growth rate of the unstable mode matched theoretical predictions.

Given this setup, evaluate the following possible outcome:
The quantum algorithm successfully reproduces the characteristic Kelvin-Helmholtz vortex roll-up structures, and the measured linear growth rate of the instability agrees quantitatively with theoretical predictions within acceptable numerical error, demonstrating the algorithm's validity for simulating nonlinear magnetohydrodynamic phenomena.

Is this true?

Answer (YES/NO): YES